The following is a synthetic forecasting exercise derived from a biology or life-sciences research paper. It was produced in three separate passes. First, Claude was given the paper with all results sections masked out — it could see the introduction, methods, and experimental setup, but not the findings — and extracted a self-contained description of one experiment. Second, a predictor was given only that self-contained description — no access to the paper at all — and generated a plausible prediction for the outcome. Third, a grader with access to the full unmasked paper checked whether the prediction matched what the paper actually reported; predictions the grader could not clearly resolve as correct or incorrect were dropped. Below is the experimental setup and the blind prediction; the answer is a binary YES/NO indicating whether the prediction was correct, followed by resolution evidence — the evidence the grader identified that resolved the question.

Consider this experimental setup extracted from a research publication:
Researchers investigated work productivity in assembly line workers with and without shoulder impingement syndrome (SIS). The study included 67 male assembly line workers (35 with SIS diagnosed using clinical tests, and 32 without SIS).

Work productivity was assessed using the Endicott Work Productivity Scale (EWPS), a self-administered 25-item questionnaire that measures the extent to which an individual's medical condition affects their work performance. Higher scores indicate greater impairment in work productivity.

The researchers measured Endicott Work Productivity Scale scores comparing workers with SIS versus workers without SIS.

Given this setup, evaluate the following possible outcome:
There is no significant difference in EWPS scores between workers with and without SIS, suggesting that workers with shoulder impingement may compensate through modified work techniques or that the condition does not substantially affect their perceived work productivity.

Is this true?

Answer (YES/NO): YES